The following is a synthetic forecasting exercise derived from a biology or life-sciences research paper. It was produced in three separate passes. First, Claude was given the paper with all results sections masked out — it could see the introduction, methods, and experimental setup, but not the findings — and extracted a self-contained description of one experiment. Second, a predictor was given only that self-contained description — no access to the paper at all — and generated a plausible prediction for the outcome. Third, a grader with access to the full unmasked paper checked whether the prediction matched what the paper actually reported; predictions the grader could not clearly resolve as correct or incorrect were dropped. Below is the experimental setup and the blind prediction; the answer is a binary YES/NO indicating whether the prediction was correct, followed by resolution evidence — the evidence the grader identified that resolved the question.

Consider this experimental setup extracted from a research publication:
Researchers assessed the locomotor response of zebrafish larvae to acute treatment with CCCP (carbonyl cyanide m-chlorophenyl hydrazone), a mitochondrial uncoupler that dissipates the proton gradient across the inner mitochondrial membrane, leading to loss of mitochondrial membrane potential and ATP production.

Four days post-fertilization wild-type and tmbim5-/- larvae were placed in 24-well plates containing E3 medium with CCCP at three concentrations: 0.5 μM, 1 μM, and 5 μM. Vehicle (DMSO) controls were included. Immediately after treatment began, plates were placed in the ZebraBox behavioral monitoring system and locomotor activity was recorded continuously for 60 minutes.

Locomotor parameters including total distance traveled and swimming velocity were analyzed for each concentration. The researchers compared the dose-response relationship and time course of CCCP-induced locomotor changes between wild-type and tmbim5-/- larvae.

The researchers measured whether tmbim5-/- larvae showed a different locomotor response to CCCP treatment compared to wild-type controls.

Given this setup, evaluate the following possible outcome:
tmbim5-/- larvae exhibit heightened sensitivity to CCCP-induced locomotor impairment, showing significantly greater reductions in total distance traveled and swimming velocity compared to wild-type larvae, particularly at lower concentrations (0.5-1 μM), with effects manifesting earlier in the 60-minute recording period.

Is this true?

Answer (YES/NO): NO